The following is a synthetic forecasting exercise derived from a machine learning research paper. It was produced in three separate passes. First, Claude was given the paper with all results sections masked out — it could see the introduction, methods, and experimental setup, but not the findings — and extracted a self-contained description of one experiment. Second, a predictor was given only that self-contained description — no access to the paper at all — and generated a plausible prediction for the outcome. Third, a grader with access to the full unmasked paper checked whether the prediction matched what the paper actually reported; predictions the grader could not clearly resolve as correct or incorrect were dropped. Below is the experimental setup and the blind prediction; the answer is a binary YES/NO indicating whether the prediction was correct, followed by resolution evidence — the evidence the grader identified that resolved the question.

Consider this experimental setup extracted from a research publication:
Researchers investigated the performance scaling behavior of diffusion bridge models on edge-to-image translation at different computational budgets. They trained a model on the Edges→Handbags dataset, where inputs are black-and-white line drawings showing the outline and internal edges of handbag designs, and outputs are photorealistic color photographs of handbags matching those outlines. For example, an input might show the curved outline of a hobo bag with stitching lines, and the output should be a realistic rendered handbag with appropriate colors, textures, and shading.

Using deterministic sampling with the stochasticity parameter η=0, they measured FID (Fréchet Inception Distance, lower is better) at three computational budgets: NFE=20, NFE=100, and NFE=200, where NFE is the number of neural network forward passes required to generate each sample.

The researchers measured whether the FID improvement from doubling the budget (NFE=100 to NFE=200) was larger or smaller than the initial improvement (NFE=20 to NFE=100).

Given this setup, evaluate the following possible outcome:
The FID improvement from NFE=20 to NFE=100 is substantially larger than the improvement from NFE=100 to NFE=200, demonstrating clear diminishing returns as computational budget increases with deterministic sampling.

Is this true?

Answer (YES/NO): YES